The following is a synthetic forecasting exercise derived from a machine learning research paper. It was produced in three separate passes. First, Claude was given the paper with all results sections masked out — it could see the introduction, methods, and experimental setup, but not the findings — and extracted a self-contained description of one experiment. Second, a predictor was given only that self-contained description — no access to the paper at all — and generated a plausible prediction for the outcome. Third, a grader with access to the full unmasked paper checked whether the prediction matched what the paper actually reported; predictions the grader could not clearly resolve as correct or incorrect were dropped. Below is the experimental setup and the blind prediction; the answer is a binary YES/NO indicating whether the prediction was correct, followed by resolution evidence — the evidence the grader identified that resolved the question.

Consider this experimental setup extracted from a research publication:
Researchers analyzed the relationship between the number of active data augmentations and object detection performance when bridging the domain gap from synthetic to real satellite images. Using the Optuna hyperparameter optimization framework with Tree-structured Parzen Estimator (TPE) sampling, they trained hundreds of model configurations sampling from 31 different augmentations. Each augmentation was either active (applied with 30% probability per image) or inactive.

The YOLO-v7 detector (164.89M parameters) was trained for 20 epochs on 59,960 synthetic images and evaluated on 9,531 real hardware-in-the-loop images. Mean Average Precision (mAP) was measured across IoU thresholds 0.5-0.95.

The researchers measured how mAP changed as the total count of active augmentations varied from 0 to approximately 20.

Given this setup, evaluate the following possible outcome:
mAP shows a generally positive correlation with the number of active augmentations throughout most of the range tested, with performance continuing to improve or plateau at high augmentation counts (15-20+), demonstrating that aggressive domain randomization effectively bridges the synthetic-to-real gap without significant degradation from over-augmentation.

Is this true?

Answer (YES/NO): NO